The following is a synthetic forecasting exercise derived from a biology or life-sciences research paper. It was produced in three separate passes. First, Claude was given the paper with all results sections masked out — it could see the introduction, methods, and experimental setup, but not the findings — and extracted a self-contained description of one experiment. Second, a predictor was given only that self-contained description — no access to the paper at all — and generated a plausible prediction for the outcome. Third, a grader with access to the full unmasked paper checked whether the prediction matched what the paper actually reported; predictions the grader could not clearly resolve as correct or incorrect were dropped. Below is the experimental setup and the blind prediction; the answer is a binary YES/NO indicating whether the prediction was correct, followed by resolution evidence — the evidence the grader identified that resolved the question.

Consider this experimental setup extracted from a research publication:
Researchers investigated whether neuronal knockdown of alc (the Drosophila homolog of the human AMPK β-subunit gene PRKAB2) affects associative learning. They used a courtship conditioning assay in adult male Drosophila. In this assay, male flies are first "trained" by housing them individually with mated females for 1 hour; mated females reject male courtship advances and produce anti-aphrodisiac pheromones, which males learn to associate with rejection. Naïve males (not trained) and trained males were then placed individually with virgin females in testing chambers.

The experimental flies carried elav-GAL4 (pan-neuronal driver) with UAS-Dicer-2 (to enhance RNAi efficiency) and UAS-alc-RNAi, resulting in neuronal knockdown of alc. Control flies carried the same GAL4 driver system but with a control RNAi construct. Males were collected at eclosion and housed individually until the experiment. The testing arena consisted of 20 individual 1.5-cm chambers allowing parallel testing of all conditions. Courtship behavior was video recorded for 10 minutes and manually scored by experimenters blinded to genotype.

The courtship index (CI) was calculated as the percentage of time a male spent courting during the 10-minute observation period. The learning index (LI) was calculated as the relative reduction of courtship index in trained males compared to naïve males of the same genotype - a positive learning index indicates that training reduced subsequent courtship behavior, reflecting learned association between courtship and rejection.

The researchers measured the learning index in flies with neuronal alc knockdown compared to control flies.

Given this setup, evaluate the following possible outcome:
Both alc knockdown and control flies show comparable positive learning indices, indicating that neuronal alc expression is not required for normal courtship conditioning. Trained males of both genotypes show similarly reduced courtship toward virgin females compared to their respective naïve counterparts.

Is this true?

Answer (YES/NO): NO